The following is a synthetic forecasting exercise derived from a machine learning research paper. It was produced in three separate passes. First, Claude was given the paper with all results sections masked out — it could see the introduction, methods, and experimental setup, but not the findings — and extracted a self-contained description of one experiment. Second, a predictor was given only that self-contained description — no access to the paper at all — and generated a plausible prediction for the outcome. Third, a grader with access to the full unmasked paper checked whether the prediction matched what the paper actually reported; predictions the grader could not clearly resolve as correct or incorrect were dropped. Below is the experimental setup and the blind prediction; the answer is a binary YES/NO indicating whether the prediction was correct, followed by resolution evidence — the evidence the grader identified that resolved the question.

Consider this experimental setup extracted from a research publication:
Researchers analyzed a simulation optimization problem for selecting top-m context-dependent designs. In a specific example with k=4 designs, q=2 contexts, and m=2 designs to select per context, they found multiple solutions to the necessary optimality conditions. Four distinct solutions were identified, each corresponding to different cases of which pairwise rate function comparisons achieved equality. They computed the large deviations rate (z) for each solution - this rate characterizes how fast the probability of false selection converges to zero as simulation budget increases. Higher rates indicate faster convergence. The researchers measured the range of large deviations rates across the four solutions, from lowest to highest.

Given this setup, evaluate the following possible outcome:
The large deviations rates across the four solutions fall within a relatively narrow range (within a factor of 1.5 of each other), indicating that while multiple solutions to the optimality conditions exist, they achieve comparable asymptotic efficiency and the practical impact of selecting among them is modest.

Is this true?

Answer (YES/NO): NO